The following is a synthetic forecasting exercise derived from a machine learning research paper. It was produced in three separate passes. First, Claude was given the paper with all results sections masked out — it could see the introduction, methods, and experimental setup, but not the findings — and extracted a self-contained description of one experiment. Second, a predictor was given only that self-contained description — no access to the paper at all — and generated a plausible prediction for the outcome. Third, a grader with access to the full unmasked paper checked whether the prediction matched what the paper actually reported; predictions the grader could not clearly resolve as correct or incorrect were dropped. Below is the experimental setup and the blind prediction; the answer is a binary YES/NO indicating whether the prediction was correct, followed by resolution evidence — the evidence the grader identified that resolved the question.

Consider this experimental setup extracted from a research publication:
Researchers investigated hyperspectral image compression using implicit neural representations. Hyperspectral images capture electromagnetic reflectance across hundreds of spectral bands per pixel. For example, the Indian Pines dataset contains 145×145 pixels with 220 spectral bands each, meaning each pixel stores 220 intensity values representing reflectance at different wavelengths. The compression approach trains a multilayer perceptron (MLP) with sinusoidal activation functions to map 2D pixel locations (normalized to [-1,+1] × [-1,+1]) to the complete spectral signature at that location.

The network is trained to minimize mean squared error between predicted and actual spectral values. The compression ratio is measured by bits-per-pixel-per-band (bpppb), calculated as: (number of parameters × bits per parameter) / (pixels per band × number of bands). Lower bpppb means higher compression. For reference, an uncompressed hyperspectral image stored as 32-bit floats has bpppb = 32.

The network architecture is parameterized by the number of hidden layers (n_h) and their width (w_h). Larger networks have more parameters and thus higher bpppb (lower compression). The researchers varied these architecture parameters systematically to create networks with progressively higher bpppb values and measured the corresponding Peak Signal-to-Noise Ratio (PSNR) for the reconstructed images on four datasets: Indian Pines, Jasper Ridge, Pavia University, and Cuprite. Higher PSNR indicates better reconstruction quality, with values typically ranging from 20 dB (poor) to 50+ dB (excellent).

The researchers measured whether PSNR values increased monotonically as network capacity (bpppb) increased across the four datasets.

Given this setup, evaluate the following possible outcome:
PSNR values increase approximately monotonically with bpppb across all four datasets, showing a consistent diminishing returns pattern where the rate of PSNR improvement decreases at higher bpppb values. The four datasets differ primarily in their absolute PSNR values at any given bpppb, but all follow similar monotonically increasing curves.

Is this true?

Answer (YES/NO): NO